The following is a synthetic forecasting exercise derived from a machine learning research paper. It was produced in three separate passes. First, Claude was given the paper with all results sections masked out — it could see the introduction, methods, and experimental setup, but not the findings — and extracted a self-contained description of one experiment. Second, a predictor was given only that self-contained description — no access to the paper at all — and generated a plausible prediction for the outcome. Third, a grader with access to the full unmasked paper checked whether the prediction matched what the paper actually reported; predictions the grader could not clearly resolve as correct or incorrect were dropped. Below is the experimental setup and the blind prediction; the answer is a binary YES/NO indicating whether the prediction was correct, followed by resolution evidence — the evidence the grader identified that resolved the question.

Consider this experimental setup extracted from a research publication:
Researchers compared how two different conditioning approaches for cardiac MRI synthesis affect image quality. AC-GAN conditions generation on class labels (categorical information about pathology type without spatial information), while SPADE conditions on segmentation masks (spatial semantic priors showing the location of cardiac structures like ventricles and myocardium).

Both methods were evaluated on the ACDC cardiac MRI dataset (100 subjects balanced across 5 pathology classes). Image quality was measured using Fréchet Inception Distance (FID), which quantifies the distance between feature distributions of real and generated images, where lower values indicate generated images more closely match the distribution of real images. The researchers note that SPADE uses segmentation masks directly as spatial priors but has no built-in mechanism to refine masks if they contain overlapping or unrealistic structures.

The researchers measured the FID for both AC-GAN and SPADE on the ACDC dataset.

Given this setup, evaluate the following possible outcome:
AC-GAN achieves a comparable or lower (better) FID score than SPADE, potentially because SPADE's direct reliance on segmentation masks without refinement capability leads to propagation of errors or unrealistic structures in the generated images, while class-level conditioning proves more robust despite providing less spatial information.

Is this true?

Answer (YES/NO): YES